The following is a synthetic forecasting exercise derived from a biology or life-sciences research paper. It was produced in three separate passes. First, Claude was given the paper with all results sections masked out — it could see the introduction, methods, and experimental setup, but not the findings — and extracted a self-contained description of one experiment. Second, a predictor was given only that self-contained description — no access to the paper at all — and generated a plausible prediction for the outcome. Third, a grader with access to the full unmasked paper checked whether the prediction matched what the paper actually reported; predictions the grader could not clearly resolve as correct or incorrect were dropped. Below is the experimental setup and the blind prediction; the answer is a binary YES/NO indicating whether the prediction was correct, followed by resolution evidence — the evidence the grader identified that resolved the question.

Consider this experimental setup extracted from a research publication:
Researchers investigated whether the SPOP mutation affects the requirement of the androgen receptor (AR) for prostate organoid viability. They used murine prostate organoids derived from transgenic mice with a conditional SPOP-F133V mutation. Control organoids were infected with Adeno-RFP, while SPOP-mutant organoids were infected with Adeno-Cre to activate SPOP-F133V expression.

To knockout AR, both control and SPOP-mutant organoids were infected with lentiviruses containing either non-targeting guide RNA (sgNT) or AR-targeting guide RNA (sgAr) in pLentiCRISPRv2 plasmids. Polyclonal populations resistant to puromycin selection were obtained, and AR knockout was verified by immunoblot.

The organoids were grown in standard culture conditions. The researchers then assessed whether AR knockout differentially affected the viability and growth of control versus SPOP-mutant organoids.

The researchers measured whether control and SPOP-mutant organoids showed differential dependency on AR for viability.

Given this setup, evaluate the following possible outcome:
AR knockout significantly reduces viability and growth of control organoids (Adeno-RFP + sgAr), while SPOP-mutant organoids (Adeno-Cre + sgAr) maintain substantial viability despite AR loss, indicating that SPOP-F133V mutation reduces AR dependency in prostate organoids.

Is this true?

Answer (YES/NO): NO